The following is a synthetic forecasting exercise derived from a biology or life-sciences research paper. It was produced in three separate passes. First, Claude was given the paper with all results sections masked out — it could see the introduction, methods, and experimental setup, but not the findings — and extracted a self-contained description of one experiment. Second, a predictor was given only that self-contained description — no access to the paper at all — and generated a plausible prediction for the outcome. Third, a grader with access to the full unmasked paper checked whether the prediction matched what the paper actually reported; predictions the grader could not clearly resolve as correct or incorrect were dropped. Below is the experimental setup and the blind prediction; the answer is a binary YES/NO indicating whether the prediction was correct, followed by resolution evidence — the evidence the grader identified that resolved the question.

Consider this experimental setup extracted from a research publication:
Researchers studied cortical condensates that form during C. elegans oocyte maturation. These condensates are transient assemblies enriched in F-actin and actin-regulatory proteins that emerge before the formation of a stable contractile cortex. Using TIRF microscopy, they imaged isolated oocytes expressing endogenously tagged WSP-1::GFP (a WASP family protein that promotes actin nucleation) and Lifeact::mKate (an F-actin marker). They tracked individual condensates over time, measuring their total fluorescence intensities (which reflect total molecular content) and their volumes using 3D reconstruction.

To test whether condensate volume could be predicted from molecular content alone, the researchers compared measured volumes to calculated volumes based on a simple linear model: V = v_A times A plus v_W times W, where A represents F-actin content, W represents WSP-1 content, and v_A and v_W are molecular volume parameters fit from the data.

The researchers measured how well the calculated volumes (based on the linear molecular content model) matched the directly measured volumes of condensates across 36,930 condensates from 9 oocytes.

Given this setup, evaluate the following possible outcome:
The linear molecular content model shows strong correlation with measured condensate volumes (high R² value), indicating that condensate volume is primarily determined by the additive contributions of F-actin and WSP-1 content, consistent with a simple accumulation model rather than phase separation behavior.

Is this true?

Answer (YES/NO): NO